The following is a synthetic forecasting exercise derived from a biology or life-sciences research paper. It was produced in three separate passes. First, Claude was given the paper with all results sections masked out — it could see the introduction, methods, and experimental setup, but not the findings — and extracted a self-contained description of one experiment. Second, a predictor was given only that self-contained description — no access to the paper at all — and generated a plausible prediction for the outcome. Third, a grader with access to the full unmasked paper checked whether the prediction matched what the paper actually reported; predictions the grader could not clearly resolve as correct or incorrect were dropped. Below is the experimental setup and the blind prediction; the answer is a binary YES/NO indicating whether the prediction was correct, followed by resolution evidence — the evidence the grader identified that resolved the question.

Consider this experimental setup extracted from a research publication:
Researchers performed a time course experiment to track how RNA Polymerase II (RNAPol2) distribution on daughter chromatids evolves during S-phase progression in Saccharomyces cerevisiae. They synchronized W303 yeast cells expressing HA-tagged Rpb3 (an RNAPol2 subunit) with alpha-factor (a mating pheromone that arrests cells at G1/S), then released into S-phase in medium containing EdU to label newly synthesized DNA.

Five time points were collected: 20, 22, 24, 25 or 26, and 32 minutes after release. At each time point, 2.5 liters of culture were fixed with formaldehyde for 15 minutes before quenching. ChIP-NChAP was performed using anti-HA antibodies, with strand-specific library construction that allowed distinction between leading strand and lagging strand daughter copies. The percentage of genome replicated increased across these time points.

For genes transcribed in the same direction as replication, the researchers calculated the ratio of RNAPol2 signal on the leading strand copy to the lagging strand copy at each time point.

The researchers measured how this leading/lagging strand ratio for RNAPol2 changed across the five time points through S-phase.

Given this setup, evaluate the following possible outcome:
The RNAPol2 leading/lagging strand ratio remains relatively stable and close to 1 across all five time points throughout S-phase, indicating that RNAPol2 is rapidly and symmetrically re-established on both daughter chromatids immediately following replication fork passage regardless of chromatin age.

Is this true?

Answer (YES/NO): NO